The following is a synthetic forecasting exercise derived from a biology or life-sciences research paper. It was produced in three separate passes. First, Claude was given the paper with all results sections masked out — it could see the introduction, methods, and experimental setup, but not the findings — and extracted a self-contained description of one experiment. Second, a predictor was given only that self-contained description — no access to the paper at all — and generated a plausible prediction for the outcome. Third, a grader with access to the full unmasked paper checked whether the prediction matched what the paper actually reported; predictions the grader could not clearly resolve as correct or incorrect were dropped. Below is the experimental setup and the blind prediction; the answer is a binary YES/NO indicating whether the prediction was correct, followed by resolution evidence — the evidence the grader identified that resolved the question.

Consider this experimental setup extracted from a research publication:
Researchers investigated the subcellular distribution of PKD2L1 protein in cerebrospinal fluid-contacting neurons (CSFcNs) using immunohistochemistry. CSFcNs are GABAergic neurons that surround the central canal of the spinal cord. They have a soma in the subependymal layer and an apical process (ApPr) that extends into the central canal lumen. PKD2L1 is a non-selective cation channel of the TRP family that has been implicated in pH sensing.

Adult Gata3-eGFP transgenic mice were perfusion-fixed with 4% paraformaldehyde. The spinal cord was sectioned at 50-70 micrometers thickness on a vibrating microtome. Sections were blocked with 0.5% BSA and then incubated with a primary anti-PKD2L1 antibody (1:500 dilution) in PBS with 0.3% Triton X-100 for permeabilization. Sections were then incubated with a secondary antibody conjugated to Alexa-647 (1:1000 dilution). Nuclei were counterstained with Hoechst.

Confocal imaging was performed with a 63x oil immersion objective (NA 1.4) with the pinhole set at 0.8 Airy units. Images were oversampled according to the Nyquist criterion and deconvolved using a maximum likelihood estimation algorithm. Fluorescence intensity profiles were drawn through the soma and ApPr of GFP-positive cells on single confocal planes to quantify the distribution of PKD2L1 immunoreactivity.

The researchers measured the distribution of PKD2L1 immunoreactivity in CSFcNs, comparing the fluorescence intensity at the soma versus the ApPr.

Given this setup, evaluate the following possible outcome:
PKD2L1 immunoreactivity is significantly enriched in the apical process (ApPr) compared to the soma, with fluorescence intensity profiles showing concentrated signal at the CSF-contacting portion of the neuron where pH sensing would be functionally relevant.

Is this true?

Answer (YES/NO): YES